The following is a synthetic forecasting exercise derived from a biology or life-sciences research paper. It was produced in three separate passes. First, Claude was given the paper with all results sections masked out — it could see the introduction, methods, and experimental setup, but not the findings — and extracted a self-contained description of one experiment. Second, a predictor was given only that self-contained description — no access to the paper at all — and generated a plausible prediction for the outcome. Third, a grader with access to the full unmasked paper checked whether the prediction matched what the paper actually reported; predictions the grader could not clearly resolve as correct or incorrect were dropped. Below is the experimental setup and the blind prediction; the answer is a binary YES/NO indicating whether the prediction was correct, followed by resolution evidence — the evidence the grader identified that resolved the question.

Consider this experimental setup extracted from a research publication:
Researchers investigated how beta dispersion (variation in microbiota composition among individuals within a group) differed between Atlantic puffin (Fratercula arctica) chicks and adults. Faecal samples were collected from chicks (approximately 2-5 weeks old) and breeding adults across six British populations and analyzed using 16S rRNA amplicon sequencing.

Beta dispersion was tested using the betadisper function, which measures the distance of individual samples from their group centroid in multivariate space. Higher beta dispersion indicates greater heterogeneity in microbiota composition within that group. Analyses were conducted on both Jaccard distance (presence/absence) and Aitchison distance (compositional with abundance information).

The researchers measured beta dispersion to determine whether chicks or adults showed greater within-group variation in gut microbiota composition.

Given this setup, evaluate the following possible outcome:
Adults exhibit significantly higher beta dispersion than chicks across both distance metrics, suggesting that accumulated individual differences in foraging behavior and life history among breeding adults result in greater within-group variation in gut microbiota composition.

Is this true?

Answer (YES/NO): NO